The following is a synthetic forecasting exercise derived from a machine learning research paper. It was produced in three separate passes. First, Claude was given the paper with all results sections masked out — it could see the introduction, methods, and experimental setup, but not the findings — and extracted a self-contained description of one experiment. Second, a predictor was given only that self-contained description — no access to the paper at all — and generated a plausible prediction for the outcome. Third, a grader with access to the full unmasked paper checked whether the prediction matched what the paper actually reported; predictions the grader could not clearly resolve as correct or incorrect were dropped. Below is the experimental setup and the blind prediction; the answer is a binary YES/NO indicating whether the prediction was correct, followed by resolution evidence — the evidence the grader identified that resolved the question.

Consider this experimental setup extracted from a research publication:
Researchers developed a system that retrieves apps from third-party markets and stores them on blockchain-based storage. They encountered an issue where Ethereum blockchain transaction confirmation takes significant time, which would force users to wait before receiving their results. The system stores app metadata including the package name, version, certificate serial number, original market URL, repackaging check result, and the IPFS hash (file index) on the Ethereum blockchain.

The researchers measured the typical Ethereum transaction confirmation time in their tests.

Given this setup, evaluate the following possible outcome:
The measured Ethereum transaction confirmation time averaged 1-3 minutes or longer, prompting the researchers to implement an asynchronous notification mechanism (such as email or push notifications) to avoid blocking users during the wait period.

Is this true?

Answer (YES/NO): NO